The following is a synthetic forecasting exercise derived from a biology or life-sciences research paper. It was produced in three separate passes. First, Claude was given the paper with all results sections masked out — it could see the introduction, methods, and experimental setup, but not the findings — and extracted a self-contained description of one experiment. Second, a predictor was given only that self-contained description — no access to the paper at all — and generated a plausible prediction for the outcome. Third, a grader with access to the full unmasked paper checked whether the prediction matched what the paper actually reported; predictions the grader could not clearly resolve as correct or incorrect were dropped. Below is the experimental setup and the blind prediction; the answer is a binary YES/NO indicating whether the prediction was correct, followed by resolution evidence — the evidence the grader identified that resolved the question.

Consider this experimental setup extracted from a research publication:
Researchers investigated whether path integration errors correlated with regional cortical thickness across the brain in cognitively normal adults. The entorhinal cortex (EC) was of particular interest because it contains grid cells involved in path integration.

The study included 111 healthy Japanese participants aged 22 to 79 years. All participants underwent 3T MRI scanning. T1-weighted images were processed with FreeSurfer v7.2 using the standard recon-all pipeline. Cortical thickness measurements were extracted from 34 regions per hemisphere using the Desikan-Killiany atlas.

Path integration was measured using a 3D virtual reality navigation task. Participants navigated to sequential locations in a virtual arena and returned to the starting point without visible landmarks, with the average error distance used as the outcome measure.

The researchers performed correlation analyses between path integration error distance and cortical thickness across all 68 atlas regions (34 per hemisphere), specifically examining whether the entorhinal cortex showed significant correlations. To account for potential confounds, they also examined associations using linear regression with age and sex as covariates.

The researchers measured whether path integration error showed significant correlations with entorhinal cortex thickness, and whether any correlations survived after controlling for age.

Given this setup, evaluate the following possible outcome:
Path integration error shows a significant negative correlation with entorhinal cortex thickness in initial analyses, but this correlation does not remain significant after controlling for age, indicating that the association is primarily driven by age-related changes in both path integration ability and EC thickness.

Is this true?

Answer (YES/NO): YES